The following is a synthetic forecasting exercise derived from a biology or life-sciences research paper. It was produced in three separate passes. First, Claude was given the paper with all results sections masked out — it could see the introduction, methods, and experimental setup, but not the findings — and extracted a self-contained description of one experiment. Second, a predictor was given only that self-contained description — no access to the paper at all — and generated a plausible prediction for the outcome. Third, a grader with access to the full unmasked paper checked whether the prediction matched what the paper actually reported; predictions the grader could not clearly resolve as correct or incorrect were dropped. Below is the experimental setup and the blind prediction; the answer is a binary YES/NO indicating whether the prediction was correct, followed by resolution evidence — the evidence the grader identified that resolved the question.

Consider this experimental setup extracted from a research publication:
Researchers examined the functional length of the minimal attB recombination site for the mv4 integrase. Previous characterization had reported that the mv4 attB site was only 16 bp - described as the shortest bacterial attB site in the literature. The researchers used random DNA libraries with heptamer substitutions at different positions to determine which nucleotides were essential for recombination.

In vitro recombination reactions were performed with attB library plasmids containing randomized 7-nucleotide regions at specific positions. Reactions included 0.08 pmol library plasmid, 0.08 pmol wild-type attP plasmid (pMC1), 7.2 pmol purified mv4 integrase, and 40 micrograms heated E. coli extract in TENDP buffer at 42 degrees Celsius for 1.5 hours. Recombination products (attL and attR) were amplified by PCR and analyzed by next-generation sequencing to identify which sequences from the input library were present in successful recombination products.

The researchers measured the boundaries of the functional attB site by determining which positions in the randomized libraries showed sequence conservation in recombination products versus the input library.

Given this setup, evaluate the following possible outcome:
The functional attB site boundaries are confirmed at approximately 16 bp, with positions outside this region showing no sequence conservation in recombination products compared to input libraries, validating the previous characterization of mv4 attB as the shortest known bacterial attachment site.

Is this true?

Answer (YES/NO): NO